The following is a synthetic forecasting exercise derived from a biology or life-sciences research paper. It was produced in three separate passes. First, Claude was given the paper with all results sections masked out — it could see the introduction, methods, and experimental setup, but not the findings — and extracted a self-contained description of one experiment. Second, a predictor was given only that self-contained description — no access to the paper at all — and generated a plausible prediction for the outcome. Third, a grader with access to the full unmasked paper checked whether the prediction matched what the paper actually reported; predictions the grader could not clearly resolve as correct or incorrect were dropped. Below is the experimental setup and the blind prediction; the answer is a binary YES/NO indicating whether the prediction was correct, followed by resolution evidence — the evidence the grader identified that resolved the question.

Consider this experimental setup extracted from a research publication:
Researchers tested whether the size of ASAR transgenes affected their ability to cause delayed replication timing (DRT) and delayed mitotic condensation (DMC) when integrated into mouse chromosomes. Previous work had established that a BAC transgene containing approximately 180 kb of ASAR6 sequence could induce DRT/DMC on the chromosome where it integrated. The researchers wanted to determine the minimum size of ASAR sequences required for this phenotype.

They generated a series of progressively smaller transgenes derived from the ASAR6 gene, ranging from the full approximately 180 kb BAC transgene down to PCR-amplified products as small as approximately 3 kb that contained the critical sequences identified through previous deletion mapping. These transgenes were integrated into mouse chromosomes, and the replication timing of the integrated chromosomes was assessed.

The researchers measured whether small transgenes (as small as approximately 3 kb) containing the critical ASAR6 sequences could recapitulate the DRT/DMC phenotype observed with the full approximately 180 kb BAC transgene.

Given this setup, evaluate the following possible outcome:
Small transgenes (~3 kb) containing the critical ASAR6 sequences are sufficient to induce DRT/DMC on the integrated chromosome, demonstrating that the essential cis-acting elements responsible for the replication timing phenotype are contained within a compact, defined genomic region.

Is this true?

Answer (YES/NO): YES